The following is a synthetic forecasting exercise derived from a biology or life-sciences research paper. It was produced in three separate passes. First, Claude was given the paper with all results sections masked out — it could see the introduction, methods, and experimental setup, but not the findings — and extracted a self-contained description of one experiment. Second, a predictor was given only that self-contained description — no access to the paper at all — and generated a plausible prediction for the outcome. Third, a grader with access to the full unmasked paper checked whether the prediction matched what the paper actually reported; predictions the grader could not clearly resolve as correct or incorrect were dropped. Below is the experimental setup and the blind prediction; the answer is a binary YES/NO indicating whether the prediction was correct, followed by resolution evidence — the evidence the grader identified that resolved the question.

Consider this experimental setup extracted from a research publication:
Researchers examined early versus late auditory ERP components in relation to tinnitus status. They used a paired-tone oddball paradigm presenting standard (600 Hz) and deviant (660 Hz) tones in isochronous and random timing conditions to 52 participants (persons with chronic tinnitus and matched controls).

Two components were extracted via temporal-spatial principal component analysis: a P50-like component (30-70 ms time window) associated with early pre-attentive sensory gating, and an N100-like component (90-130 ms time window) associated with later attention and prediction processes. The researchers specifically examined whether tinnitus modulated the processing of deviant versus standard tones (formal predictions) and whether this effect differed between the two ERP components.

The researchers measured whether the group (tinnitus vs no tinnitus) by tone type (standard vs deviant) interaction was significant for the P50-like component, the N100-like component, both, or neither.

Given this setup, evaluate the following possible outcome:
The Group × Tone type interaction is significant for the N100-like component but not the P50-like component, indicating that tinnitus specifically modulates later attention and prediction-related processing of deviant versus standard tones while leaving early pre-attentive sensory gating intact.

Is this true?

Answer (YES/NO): NO